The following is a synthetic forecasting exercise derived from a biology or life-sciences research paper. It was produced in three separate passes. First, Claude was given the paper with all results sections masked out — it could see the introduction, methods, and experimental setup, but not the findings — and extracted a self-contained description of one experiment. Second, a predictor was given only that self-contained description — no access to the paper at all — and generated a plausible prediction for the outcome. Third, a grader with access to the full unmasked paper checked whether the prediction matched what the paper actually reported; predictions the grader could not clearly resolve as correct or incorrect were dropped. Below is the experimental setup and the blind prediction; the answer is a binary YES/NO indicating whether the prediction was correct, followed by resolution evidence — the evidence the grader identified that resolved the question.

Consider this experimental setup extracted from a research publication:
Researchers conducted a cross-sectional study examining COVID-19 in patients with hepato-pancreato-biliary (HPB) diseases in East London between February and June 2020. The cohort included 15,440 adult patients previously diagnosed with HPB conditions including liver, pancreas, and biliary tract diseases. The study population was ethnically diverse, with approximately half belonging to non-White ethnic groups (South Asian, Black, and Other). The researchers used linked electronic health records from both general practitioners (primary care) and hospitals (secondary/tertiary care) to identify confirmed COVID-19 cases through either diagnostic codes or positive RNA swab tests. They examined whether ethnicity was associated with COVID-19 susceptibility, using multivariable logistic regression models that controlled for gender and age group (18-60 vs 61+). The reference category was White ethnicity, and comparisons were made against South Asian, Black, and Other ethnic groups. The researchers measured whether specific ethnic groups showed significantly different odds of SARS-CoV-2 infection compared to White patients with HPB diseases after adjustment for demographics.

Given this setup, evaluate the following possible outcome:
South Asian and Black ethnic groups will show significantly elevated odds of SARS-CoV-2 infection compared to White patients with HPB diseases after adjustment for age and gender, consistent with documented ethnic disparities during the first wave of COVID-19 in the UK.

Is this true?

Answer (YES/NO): NO